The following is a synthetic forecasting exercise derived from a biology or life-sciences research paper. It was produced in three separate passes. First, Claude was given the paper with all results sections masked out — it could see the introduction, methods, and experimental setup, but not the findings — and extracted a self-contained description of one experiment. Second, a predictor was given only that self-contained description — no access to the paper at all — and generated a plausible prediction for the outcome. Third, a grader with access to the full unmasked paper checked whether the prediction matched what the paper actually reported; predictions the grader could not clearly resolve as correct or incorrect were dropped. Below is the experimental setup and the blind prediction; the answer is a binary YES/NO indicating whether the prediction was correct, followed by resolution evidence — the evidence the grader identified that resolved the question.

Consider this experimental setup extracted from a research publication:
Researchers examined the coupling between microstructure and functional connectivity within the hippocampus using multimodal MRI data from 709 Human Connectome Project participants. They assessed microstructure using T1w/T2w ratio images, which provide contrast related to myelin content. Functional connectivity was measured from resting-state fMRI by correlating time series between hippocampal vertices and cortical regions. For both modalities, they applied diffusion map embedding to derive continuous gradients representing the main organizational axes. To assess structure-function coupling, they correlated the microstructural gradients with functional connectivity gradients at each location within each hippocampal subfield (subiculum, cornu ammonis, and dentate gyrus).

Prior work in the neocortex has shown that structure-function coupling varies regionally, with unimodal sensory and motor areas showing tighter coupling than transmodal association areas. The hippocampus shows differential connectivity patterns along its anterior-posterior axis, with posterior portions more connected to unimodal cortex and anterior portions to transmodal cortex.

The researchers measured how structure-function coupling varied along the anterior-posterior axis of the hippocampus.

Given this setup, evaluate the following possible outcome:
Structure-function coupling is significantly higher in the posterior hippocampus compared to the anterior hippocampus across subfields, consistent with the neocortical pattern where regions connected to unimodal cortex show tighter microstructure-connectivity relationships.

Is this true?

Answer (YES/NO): YES